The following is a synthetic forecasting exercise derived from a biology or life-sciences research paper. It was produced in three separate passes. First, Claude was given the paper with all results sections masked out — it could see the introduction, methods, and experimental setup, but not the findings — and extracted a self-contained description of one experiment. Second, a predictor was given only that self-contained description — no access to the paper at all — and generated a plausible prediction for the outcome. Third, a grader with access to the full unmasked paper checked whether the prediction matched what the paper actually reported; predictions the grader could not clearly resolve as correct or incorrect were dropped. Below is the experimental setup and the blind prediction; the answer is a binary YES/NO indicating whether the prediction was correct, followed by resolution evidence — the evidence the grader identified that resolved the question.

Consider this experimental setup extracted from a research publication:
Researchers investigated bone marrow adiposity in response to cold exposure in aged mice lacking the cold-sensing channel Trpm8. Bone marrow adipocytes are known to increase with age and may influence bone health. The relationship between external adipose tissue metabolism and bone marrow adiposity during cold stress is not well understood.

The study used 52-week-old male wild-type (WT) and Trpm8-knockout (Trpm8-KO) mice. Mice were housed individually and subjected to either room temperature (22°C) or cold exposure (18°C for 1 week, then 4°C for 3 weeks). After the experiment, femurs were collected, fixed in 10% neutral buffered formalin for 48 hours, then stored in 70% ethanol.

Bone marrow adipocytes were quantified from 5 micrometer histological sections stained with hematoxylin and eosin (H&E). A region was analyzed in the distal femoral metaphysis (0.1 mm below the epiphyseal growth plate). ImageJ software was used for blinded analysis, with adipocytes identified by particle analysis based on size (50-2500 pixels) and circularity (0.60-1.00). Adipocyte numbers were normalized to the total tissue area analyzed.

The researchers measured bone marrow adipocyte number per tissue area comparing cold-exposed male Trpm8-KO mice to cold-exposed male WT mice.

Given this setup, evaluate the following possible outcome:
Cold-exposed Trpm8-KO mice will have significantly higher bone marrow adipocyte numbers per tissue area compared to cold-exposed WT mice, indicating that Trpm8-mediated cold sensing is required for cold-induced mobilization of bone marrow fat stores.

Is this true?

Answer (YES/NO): NO